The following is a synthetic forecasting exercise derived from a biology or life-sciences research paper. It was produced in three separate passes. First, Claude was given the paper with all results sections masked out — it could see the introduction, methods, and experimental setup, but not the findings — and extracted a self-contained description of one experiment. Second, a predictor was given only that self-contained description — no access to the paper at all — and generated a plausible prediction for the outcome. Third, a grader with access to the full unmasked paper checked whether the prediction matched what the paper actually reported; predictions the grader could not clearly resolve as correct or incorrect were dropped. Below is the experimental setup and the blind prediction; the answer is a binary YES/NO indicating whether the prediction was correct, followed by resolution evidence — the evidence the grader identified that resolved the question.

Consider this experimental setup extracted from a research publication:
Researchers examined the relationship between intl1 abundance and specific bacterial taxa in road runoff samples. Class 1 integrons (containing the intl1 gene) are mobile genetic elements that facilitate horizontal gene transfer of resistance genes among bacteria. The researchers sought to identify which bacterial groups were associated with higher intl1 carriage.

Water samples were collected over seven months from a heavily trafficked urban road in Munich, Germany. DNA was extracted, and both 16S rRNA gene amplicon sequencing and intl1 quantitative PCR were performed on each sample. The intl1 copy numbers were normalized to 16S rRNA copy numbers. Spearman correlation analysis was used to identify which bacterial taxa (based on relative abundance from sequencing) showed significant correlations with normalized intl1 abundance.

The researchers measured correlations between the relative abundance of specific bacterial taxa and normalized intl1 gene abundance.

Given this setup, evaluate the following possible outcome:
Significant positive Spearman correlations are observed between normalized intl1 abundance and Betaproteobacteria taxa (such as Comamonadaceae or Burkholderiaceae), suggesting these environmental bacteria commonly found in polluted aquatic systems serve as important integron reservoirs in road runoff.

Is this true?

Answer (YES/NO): YES